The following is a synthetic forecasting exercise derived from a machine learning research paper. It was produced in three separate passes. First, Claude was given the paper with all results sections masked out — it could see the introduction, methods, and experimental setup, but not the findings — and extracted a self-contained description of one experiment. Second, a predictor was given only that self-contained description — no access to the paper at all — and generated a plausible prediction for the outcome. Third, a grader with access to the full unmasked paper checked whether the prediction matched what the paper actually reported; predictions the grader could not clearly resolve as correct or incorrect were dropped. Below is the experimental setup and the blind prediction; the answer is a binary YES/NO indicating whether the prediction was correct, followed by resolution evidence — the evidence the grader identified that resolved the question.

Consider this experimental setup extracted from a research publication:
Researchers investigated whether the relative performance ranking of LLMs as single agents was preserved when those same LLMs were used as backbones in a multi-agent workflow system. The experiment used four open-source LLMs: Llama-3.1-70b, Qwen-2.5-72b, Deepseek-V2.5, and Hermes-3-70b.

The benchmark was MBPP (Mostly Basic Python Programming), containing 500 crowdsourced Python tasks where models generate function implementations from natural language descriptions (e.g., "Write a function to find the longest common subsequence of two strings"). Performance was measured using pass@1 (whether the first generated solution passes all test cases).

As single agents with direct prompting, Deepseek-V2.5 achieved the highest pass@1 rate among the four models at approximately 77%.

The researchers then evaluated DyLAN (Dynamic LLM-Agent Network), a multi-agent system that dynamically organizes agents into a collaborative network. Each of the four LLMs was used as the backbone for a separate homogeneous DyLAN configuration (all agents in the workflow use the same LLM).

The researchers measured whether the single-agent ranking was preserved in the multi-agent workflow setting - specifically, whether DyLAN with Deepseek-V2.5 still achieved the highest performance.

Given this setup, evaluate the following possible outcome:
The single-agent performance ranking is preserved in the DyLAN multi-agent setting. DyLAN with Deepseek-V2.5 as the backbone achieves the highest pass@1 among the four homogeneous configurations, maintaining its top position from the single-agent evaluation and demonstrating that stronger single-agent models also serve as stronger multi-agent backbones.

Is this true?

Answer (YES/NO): YES